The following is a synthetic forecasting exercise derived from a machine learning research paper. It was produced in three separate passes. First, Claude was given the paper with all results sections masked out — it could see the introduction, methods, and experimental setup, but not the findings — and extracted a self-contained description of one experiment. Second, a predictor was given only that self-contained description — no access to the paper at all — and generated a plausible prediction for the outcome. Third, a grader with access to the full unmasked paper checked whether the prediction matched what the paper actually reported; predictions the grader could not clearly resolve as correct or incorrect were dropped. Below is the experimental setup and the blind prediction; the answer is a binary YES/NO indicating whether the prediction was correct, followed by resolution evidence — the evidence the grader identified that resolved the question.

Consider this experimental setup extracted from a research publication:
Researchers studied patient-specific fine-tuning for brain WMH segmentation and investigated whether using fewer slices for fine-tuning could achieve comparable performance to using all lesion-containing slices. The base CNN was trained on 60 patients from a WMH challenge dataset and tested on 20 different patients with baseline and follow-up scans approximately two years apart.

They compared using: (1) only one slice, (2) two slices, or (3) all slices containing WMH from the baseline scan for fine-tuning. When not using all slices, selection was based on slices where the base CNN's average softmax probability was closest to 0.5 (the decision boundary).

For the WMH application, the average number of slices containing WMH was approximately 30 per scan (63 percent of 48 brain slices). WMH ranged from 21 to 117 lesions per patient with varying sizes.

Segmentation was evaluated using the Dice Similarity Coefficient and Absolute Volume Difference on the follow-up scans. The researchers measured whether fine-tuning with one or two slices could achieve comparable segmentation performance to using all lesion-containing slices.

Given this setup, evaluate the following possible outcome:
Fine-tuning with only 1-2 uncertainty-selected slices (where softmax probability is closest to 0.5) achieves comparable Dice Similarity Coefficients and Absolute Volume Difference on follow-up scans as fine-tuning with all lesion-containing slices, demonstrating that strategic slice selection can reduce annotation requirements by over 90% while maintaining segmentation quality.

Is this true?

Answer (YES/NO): YES